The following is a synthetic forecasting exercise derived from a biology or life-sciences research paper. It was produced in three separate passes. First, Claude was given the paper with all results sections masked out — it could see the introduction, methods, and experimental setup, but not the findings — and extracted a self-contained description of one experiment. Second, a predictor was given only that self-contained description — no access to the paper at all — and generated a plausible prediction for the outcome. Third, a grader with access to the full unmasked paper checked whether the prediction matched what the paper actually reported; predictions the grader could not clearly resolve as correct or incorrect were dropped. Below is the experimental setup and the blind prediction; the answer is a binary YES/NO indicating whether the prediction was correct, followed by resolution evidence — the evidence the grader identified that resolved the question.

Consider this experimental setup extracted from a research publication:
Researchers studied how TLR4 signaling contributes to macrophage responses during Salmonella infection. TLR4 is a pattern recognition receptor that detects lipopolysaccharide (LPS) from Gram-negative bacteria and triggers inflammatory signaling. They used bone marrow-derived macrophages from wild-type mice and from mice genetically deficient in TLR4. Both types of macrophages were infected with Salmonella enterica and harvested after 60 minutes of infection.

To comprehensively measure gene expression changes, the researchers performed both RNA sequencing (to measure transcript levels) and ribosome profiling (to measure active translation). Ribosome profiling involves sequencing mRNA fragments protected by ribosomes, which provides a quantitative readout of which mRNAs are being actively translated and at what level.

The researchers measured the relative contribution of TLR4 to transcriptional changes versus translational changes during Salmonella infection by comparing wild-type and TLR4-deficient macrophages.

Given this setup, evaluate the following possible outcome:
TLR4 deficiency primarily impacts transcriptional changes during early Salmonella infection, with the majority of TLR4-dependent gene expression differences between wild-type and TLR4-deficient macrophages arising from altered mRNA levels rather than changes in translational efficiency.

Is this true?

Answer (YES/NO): NO